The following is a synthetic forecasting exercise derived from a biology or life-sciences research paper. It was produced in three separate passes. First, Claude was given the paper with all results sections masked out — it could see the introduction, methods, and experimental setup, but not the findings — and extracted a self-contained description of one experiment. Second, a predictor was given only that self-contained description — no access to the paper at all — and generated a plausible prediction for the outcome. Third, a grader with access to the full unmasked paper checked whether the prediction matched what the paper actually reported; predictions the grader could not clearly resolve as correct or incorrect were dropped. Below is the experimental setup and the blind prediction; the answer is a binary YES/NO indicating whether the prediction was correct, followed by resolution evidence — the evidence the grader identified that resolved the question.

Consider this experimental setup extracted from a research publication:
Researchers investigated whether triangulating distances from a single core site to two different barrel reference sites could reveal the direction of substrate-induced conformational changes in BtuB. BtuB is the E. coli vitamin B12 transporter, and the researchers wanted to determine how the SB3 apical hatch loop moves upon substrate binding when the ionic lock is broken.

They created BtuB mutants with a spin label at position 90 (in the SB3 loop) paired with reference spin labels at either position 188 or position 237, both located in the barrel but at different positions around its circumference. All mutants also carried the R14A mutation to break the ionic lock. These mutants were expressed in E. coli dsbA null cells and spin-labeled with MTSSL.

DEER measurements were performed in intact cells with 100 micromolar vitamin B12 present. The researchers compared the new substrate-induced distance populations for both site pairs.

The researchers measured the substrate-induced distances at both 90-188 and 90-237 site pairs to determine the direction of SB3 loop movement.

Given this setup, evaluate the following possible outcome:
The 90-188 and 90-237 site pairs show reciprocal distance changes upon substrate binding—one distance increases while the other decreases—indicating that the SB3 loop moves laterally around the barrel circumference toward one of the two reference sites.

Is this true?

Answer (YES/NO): NO